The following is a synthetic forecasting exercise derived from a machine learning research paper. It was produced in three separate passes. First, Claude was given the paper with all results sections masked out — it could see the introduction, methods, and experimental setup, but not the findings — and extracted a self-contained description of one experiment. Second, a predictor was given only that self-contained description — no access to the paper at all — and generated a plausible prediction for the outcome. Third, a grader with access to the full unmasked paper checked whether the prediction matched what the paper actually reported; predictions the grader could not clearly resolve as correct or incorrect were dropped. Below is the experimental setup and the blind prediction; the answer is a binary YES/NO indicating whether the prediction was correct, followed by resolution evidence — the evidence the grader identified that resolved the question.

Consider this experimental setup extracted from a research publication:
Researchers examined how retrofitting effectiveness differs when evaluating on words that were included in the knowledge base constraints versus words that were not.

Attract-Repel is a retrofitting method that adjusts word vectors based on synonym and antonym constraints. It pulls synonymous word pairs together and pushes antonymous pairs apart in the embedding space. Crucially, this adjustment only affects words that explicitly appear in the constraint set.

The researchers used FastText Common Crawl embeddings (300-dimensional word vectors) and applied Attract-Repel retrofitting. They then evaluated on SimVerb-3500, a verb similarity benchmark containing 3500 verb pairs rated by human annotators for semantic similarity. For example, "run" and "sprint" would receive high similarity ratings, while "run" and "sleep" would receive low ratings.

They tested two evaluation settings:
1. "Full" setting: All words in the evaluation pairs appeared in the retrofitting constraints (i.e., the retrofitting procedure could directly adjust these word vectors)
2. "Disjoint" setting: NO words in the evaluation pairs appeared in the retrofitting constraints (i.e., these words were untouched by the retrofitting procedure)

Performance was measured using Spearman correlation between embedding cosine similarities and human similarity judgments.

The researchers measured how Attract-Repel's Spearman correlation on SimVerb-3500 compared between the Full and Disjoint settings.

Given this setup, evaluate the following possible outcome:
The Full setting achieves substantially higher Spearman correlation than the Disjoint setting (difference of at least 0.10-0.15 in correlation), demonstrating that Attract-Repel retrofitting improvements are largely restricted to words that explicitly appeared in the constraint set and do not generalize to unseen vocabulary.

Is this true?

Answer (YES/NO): YES